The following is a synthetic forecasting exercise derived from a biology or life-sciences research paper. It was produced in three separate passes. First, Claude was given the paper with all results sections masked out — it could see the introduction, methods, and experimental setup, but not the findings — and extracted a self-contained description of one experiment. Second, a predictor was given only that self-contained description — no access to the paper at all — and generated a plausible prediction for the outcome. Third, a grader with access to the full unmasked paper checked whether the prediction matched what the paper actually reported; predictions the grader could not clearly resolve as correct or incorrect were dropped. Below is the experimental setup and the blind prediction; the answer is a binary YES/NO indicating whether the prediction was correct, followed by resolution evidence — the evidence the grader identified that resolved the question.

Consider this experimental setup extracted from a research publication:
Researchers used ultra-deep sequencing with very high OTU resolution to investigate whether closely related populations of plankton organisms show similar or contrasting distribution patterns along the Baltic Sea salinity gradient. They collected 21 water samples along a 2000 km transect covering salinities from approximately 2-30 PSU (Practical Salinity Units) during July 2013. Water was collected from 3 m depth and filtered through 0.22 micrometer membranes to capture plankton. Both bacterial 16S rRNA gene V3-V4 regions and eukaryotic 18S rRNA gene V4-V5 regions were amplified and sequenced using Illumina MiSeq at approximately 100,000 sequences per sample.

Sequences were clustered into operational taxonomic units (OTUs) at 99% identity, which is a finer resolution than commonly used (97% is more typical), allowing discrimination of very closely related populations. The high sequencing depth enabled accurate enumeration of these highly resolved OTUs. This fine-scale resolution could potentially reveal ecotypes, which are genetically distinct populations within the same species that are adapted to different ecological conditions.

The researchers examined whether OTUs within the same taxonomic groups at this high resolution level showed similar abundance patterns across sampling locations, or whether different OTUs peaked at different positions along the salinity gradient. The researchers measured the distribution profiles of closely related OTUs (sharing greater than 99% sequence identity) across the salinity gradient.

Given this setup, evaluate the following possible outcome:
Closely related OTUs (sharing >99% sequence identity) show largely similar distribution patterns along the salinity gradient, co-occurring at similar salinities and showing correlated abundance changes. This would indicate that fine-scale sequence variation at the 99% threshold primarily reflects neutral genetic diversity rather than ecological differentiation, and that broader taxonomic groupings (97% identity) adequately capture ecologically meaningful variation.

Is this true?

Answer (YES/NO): NO